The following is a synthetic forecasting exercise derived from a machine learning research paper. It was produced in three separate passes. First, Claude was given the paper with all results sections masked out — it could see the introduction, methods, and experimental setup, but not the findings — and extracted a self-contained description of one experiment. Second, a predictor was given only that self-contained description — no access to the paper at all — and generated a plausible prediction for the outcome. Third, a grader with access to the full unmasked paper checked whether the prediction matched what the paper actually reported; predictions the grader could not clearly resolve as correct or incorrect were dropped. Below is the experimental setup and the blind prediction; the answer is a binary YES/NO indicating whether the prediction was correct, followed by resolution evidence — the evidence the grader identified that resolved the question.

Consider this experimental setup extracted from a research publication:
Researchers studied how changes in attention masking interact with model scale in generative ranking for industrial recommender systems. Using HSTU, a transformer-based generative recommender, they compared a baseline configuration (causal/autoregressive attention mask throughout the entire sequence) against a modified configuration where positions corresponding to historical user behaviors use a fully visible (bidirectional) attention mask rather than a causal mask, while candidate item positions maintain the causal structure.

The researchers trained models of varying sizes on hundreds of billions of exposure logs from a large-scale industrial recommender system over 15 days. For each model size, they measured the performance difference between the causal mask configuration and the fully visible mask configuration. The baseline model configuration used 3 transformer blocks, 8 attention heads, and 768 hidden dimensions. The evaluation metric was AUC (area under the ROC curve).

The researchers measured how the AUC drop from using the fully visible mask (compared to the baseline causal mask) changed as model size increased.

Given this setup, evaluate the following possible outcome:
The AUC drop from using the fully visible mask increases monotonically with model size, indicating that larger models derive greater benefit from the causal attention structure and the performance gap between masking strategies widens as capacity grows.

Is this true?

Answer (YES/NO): YES